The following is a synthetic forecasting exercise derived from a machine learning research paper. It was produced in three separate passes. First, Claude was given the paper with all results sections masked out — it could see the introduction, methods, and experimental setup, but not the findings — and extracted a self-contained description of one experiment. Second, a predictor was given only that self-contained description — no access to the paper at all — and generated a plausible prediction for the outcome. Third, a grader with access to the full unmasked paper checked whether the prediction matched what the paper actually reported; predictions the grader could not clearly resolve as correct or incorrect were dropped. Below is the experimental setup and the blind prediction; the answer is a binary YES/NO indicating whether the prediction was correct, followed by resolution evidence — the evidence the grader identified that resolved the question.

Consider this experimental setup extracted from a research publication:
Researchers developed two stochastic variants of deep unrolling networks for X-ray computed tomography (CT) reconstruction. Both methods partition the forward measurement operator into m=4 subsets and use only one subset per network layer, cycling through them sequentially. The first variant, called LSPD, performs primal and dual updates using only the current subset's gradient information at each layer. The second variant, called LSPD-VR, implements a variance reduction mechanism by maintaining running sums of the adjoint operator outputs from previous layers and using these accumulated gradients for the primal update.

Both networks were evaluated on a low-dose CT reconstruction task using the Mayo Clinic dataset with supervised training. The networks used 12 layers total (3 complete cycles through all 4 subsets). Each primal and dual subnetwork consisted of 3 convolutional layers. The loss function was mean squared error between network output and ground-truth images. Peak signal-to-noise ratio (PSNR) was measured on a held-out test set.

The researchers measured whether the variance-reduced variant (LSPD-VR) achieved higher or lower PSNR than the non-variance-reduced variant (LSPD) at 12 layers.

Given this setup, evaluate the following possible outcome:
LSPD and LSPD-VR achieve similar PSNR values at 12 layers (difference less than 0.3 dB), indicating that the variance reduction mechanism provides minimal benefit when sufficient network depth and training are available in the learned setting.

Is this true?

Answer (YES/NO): YES